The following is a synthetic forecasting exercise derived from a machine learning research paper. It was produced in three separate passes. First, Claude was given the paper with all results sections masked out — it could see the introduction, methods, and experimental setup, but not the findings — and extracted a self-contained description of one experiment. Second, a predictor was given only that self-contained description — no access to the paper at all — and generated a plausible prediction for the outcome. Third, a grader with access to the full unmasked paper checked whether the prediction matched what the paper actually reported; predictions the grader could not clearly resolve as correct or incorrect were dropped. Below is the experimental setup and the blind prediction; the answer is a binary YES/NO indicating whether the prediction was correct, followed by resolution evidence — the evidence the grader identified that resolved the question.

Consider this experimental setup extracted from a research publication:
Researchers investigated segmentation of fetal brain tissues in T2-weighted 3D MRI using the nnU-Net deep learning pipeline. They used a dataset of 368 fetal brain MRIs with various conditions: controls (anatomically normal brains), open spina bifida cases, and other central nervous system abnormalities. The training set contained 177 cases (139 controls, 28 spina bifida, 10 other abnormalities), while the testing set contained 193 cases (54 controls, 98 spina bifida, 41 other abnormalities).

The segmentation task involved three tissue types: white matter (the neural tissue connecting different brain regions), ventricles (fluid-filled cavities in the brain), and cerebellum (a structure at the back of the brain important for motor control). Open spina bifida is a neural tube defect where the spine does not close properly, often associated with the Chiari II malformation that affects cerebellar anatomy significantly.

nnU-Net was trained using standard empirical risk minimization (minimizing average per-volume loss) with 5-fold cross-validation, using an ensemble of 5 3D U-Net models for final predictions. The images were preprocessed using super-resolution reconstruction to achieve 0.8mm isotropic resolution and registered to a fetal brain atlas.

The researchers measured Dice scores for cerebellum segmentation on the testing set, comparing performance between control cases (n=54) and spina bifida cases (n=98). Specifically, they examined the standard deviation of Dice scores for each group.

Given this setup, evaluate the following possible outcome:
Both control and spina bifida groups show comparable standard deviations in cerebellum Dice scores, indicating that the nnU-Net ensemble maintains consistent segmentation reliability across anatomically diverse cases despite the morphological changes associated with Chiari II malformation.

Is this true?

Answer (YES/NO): NO